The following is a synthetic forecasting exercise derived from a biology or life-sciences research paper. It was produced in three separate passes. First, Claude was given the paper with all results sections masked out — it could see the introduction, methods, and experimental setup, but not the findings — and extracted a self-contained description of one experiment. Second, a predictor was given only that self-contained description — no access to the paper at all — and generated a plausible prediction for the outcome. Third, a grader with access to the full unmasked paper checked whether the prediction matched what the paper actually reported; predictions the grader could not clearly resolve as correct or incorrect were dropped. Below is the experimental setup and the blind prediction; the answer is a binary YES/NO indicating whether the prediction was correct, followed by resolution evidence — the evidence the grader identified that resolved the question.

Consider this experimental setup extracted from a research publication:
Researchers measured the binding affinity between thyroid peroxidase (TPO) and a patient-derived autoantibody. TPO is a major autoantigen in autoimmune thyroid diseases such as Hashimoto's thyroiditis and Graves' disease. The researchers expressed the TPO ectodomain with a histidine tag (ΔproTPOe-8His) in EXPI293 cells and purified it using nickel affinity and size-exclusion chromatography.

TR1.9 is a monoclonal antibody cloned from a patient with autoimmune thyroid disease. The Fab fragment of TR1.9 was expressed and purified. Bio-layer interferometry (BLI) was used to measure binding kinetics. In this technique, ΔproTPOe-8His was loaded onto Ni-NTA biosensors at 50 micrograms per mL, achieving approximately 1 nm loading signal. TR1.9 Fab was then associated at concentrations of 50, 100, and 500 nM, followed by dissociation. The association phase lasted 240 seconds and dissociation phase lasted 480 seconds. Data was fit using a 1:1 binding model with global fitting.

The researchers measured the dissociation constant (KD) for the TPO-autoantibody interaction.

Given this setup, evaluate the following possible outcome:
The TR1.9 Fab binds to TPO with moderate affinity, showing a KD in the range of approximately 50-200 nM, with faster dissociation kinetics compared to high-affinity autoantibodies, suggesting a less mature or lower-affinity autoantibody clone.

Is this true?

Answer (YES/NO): NO